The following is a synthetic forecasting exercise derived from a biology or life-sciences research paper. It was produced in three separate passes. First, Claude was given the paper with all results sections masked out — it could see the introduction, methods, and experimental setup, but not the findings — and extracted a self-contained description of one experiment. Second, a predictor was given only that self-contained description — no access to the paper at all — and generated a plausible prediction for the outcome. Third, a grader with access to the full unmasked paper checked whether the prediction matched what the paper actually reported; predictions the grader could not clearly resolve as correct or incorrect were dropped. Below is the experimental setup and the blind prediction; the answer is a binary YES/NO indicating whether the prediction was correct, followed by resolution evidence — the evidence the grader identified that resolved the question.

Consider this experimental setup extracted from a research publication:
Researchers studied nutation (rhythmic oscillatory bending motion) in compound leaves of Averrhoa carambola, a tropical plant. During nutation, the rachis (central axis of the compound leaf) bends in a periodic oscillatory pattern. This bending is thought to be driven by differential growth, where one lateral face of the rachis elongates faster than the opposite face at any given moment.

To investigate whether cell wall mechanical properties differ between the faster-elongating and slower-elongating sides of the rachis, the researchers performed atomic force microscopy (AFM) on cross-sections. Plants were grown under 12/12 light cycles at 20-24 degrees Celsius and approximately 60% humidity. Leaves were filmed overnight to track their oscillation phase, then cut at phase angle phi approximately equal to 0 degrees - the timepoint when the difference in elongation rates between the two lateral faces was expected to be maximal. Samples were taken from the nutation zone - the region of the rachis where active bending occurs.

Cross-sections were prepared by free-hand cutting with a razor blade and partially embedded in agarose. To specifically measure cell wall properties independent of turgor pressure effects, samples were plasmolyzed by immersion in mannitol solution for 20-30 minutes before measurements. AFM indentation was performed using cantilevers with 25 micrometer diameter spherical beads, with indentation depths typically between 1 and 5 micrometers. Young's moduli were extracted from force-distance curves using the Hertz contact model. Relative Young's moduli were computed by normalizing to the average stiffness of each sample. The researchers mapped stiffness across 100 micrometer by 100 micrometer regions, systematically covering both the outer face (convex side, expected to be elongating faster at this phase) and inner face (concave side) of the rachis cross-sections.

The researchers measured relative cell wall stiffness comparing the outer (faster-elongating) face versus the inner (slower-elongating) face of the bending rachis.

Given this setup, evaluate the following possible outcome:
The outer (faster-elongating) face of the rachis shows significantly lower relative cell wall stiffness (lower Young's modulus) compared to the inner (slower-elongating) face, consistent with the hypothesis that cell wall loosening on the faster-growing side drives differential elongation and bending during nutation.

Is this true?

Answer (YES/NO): NO